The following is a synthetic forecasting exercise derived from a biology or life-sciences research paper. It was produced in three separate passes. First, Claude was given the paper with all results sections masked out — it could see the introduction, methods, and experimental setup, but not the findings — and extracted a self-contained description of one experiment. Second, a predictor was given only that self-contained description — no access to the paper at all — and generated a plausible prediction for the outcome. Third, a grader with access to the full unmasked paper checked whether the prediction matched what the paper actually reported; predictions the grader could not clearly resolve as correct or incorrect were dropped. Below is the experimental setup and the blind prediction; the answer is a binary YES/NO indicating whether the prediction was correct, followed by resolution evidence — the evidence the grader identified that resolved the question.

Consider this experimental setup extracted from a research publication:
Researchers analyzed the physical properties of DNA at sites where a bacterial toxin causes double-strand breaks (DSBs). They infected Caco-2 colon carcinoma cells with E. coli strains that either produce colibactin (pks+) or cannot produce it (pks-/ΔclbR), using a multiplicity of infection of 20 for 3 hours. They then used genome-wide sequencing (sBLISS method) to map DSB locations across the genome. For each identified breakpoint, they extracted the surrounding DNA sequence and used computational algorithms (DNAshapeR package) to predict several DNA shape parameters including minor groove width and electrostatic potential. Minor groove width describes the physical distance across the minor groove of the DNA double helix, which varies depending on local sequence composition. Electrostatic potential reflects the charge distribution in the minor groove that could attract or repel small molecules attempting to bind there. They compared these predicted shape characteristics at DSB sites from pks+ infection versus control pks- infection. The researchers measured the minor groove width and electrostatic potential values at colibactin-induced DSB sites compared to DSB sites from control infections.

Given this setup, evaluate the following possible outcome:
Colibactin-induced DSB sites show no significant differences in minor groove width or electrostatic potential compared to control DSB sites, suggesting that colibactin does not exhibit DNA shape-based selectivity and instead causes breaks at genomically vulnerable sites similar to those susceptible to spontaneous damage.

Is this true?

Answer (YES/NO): NO